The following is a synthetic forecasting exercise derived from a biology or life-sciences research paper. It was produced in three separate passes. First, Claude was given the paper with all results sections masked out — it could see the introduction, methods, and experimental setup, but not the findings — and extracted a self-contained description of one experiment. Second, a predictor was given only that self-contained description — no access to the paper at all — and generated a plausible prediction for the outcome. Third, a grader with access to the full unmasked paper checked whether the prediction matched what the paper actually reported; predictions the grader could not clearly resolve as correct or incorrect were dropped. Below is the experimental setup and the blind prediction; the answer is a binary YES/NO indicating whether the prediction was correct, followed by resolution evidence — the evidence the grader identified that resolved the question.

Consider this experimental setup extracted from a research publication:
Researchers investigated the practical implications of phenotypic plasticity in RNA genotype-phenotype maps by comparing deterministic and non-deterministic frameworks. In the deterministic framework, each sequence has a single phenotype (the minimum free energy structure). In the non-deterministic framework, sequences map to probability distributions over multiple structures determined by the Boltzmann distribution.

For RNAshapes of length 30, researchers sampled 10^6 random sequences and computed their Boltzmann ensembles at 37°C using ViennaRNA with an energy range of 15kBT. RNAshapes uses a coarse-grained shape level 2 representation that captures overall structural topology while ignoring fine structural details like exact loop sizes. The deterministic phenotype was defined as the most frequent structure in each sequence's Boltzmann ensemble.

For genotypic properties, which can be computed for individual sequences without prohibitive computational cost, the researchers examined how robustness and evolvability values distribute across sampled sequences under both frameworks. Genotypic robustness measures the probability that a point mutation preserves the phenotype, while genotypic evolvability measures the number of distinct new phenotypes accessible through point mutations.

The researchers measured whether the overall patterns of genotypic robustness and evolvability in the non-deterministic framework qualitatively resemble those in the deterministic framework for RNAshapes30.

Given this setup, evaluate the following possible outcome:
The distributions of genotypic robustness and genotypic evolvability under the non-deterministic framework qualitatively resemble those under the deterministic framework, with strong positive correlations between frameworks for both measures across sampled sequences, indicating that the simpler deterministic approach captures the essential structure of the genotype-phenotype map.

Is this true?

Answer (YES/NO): YES